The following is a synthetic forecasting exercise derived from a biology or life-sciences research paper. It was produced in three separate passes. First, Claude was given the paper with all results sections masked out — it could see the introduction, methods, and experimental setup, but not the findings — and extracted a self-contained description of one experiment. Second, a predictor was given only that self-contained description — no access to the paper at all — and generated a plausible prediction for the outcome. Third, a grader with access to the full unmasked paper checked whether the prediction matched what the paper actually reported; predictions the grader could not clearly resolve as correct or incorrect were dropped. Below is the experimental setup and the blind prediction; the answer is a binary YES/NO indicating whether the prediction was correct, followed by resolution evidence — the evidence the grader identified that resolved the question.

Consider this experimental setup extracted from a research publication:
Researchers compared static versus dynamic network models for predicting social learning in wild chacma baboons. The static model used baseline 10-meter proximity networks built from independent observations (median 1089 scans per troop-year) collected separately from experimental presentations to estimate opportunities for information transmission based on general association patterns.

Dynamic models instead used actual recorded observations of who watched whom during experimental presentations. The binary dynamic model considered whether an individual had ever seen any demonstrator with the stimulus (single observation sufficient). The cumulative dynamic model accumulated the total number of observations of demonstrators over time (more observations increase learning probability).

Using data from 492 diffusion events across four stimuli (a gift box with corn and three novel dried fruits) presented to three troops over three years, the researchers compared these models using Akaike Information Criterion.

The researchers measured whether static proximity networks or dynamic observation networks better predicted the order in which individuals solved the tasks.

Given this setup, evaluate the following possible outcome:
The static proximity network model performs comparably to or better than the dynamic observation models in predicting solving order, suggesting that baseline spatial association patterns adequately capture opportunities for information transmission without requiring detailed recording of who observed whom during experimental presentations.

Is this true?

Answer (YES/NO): NO